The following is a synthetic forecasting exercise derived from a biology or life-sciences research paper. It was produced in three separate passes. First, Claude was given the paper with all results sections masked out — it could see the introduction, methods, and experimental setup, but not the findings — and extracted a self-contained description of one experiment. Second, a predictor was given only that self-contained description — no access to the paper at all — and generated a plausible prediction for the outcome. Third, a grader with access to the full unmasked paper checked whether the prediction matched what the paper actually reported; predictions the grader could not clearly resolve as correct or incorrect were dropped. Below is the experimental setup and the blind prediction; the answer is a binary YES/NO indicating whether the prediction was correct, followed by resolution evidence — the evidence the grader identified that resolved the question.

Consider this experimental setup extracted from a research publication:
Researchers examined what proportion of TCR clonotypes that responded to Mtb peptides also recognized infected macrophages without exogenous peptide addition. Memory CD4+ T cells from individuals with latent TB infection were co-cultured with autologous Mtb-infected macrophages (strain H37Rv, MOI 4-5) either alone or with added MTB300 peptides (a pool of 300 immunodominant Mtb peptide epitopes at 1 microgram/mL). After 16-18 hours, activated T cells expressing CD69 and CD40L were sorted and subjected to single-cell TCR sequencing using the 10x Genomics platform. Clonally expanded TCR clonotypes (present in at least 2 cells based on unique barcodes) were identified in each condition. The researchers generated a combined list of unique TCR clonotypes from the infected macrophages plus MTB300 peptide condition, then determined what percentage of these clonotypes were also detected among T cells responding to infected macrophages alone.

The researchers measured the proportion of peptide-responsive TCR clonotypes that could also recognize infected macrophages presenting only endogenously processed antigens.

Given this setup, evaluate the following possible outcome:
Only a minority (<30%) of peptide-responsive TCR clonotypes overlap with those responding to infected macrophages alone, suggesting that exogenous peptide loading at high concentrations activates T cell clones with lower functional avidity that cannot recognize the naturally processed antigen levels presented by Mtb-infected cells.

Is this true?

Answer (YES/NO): NO